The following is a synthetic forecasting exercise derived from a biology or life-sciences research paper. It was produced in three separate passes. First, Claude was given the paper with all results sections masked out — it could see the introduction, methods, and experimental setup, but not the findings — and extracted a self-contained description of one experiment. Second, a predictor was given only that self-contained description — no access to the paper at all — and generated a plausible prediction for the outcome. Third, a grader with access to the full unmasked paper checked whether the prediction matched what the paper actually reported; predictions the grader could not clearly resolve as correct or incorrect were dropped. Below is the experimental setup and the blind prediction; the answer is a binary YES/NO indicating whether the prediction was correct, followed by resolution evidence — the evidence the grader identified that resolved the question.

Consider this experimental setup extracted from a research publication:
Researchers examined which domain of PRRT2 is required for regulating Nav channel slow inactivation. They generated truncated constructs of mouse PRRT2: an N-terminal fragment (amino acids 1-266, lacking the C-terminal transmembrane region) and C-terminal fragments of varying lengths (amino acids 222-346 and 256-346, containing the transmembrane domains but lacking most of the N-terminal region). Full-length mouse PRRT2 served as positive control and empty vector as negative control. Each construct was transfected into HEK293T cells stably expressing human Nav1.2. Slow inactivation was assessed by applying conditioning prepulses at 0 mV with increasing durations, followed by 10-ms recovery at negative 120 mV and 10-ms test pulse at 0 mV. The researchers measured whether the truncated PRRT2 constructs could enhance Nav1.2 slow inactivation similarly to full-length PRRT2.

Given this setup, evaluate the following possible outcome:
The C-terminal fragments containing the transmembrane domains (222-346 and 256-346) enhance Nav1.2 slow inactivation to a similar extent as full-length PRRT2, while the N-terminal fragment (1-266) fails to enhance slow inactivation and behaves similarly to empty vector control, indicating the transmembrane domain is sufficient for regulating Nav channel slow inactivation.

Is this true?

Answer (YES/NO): YES